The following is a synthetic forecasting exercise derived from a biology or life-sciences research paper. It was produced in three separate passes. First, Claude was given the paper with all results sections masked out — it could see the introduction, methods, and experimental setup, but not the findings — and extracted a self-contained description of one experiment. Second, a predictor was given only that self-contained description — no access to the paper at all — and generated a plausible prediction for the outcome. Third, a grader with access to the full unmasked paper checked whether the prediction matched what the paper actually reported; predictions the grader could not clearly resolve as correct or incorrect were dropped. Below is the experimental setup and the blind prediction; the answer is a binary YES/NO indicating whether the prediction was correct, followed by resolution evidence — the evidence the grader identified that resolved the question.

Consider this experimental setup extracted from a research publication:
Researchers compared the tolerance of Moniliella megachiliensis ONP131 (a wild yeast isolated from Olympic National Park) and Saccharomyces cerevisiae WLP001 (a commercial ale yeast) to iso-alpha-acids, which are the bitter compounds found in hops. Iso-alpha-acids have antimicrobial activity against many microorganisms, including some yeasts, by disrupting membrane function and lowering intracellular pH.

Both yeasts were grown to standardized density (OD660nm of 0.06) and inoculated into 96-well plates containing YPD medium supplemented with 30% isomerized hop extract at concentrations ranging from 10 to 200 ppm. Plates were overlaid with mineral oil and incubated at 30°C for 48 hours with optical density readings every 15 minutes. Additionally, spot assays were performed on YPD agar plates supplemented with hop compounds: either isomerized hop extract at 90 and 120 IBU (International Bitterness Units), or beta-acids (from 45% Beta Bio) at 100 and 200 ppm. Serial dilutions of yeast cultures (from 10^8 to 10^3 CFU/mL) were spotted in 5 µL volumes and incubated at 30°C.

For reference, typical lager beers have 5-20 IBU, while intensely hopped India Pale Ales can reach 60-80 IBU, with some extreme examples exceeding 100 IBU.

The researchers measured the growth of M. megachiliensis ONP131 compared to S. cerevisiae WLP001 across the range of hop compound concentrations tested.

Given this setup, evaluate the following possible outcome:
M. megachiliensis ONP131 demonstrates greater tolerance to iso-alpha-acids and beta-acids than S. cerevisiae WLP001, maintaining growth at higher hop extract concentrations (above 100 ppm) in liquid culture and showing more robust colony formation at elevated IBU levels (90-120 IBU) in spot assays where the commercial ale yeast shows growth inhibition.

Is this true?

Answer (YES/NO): NO